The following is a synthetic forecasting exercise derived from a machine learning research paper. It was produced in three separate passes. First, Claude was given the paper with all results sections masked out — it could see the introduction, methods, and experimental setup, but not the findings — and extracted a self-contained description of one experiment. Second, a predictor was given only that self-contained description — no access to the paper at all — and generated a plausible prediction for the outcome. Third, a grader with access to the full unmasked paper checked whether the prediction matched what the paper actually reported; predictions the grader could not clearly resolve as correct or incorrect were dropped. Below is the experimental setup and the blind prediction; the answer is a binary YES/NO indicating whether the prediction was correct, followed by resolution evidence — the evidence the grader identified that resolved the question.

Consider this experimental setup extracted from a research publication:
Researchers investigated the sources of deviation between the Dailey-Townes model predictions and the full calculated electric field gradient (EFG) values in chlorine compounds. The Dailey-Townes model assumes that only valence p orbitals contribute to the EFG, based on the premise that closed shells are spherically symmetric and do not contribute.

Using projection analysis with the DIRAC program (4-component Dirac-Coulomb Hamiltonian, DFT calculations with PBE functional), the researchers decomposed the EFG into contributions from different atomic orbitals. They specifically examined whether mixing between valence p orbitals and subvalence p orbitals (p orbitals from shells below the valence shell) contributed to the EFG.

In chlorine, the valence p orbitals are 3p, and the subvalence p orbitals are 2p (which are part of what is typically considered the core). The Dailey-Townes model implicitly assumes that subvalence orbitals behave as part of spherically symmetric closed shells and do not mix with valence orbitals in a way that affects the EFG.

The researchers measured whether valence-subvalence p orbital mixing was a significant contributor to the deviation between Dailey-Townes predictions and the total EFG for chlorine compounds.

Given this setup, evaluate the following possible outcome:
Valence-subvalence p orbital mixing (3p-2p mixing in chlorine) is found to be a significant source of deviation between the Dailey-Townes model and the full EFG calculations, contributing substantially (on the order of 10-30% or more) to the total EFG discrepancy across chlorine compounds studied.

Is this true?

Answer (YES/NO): YES